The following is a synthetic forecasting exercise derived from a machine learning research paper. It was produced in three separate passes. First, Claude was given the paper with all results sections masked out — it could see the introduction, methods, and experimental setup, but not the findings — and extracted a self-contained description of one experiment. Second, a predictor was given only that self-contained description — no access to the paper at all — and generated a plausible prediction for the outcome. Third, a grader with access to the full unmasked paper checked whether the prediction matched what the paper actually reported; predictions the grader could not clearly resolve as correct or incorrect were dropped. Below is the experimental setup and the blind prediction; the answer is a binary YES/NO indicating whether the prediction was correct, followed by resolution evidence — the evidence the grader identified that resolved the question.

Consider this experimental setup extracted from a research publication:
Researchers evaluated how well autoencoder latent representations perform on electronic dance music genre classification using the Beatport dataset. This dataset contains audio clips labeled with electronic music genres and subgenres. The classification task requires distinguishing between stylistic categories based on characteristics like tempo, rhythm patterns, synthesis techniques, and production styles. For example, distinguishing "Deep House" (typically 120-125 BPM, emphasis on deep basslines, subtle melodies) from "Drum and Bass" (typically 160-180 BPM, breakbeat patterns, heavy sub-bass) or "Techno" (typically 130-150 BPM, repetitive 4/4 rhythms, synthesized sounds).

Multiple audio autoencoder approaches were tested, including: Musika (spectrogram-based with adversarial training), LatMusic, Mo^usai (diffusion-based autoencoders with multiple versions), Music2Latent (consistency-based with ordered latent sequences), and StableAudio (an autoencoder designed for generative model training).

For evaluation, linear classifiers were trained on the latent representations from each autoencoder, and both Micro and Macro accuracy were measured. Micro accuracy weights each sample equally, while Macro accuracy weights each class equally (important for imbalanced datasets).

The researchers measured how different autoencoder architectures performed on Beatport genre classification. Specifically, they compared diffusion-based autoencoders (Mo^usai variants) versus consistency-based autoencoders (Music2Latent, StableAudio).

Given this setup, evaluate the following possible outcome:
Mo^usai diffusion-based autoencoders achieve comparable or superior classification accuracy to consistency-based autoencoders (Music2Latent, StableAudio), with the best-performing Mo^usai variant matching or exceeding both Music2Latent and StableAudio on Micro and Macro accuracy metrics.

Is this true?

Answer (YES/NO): NO